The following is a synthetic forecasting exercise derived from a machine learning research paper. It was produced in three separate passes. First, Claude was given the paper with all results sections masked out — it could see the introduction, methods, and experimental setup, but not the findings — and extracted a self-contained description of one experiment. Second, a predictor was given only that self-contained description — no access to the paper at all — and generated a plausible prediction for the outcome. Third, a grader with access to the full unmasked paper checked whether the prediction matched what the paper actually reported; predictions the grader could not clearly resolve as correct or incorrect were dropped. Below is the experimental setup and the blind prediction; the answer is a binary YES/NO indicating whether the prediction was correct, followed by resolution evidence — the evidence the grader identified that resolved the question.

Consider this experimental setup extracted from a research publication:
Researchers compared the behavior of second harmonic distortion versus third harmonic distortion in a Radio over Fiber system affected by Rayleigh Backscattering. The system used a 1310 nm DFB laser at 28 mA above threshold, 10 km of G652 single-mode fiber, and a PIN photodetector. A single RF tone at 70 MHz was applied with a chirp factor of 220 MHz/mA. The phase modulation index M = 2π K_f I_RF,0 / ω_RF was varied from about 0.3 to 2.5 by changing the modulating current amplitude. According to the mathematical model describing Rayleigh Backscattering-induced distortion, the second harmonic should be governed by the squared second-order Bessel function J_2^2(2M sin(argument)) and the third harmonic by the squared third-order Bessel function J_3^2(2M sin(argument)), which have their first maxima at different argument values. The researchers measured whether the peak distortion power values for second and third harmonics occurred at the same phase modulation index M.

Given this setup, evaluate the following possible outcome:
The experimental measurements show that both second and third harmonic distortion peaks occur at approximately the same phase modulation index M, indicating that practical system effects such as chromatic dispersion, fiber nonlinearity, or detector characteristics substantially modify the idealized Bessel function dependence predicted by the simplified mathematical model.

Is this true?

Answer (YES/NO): NO